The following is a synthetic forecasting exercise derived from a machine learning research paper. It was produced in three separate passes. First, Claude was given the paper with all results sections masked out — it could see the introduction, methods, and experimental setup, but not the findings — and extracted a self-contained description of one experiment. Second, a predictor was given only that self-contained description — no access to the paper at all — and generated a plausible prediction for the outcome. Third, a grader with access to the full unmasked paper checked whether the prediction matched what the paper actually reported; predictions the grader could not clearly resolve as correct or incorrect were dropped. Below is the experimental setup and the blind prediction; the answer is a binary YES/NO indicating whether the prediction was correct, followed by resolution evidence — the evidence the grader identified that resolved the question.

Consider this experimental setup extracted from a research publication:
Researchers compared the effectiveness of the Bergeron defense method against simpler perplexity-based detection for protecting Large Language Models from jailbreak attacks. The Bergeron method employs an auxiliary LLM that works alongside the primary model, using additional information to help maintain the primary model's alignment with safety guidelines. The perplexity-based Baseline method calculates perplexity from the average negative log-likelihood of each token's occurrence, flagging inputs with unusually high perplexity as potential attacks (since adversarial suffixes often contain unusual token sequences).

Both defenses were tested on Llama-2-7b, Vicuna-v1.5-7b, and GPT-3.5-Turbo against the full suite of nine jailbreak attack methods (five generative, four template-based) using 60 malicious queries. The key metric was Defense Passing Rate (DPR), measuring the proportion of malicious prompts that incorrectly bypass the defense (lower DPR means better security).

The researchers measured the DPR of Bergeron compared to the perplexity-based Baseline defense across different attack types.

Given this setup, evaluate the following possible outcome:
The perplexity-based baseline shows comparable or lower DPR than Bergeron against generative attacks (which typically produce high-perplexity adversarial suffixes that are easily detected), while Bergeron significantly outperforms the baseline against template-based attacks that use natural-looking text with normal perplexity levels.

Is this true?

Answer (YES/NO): NO